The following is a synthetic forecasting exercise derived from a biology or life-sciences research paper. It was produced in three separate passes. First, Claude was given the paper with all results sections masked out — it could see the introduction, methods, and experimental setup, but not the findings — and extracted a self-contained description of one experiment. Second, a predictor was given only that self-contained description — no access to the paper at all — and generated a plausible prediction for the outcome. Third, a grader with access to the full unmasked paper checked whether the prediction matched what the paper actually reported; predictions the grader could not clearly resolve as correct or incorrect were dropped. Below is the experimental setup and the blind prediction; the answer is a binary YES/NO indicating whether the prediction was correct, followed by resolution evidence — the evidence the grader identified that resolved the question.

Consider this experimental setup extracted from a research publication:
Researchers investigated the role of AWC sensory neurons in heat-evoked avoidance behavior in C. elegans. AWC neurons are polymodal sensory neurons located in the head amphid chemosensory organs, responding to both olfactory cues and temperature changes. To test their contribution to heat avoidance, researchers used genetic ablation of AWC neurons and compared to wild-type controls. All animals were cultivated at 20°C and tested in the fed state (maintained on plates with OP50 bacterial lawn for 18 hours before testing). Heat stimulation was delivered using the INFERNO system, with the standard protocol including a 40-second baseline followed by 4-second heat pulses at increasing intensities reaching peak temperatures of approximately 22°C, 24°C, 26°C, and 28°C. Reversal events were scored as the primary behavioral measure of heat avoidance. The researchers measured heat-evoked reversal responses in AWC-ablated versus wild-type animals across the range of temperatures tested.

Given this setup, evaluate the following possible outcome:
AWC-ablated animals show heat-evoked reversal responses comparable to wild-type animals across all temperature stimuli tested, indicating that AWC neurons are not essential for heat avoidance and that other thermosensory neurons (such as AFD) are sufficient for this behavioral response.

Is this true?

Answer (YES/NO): NO